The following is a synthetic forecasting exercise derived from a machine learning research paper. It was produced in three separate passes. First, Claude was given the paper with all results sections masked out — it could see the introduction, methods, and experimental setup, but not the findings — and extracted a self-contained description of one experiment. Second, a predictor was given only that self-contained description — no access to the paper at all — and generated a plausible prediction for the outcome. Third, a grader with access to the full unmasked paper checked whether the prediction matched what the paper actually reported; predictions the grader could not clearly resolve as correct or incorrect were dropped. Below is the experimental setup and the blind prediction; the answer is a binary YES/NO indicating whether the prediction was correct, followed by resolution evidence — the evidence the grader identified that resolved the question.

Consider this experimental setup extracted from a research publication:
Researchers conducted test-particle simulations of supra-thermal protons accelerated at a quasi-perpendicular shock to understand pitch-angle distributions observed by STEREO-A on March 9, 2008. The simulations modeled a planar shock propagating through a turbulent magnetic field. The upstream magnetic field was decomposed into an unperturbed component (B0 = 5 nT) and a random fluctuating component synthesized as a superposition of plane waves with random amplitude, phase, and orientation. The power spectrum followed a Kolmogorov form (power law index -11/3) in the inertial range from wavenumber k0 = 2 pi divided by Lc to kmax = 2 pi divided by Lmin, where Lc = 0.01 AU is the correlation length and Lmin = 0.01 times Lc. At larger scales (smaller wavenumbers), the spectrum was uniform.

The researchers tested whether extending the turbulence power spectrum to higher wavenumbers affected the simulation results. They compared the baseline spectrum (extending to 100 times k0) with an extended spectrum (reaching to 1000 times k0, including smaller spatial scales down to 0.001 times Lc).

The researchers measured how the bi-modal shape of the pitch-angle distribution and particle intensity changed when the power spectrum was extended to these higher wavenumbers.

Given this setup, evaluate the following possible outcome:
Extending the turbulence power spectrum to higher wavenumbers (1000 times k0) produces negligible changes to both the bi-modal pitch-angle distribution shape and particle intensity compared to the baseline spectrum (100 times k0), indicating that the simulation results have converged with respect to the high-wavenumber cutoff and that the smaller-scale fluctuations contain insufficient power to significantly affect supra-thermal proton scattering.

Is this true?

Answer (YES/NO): YES